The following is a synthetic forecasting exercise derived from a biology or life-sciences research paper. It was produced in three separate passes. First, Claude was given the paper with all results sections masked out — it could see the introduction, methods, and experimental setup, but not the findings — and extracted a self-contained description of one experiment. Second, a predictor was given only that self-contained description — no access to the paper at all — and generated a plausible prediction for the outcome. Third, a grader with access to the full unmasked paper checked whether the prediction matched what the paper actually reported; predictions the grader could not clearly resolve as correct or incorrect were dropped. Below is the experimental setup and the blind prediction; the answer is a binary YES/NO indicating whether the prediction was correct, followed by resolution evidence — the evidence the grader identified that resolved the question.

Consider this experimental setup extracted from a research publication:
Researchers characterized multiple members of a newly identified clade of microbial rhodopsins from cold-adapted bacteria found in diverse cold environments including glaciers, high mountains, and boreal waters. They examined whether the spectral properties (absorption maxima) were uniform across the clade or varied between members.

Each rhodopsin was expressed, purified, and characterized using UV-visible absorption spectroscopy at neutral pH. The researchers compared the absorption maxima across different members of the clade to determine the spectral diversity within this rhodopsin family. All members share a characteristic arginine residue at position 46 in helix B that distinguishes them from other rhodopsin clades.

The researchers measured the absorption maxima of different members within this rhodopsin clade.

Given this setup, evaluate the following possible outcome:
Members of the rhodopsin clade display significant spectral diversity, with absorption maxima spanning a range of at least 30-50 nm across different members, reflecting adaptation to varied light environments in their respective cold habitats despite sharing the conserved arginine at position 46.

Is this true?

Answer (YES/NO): YES